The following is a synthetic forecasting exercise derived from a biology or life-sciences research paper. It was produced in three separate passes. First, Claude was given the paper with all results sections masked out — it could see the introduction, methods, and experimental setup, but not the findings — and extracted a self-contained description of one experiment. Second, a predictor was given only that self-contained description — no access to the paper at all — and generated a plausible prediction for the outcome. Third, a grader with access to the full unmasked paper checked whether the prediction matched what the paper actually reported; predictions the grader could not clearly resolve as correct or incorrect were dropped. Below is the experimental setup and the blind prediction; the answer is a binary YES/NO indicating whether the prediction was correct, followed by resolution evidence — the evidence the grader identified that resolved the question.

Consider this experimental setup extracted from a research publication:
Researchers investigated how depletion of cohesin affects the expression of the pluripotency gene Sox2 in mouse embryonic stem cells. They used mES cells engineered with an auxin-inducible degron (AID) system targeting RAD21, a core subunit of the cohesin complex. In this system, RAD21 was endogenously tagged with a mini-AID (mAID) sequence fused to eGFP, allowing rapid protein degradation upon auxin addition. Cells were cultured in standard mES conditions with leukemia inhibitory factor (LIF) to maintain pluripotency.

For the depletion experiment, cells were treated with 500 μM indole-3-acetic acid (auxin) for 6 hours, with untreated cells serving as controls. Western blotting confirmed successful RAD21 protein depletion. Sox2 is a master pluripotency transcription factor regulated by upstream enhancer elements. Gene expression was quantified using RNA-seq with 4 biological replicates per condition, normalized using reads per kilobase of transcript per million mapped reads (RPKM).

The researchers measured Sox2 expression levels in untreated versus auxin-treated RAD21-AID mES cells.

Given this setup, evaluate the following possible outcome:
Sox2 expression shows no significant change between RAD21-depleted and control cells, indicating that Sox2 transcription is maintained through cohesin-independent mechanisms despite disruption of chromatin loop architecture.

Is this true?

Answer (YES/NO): NO